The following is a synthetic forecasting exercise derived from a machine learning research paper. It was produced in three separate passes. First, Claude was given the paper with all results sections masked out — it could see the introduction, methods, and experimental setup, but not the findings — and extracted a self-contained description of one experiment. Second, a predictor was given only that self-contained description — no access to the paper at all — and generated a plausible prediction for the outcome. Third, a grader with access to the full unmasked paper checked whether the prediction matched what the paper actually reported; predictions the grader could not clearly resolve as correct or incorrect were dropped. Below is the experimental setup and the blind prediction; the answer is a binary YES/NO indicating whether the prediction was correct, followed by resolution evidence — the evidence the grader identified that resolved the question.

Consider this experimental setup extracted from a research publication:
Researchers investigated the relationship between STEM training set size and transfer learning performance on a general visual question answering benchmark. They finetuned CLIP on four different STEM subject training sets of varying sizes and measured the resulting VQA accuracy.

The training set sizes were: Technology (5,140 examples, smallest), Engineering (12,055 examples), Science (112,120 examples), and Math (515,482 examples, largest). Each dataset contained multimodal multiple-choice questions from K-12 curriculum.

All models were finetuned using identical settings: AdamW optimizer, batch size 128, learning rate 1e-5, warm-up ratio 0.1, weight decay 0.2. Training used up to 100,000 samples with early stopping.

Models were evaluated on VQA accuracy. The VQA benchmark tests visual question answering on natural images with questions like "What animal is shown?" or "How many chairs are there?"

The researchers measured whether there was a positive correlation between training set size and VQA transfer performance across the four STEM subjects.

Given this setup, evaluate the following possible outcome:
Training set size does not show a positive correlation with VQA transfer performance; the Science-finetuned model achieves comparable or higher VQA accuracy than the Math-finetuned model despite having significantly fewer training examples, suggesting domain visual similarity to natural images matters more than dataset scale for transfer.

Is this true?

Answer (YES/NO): YES